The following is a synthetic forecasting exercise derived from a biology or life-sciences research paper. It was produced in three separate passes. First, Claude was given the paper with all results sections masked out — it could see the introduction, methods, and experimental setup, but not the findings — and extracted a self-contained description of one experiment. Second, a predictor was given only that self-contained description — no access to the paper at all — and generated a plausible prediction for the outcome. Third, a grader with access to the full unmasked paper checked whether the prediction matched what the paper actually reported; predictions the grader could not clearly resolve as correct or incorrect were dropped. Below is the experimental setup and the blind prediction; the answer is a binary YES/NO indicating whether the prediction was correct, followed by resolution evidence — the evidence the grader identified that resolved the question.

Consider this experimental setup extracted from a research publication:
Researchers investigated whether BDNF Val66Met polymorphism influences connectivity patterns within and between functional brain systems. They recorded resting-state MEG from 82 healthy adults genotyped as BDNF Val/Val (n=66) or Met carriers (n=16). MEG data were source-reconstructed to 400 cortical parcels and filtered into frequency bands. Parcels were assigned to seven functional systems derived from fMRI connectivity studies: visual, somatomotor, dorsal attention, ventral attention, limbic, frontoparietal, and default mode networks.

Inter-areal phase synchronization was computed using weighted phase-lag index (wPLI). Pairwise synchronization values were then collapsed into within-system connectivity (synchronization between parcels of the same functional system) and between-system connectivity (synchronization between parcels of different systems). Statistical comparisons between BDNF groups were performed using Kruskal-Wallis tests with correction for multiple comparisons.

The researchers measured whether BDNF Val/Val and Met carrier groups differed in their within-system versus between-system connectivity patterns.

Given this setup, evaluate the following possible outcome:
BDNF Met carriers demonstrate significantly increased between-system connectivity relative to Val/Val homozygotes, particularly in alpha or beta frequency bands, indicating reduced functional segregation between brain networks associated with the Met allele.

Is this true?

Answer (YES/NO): NO